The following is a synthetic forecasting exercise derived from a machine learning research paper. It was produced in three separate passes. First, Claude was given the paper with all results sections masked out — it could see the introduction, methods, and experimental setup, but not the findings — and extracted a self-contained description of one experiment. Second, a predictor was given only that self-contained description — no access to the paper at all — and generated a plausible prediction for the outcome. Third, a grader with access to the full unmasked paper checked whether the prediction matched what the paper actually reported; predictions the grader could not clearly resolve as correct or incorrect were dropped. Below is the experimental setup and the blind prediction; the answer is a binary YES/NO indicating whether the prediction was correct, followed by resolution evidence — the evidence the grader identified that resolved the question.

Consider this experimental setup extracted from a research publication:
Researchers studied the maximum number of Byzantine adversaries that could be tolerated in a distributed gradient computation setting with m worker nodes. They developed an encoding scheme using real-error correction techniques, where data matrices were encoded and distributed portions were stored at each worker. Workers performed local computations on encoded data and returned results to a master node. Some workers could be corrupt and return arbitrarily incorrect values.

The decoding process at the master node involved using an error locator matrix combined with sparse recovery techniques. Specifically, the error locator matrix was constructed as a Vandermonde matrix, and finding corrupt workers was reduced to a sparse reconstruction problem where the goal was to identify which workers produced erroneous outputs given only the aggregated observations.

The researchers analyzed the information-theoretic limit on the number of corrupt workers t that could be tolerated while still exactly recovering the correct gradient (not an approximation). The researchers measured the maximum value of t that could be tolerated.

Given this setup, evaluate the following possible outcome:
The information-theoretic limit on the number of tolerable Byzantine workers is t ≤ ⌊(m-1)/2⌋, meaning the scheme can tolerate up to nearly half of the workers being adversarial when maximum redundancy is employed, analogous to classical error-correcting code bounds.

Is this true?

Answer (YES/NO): YES